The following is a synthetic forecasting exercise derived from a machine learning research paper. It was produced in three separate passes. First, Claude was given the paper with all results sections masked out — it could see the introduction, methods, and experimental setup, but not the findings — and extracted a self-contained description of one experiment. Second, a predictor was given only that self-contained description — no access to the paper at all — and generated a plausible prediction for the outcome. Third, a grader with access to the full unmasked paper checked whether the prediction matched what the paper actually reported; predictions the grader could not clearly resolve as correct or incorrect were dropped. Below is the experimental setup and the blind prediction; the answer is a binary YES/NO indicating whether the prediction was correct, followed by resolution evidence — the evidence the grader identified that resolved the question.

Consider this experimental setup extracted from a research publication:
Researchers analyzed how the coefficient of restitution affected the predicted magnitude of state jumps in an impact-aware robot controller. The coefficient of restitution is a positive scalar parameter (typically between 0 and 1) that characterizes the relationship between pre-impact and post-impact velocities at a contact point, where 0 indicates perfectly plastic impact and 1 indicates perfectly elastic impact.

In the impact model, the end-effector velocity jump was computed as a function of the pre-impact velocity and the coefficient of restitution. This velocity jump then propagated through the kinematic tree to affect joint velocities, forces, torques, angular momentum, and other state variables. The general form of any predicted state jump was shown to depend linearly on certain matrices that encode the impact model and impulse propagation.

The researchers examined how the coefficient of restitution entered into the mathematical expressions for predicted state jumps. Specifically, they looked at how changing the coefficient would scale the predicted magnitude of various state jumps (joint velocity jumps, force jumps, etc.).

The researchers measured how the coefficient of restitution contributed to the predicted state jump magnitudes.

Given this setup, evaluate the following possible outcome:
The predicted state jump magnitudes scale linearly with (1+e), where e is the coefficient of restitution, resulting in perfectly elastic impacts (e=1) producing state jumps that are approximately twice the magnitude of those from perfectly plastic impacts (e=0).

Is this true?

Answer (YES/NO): YES